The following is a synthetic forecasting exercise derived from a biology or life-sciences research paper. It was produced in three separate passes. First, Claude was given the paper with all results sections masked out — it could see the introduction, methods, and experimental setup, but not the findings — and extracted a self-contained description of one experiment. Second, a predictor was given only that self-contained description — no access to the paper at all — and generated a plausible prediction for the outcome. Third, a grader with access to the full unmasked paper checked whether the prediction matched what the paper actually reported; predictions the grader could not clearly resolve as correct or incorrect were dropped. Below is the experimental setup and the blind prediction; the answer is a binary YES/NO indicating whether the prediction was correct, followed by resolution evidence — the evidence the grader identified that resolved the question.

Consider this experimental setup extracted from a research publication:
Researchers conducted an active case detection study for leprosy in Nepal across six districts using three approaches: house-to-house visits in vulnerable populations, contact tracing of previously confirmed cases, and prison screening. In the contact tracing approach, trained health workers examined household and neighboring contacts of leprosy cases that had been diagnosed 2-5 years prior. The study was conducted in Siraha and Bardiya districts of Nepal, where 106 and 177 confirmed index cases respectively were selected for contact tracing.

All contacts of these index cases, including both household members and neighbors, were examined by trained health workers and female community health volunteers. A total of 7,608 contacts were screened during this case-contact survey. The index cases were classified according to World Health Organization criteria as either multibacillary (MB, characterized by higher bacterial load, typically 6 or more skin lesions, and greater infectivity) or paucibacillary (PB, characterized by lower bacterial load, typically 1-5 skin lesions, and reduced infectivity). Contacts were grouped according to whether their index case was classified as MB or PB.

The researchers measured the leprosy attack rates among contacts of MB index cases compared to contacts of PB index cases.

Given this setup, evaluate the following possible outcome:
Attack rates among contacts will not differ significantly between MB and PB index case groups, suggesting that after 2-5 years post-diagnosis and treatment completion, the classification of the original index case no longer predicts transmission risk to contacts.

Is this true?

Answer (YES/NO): YES